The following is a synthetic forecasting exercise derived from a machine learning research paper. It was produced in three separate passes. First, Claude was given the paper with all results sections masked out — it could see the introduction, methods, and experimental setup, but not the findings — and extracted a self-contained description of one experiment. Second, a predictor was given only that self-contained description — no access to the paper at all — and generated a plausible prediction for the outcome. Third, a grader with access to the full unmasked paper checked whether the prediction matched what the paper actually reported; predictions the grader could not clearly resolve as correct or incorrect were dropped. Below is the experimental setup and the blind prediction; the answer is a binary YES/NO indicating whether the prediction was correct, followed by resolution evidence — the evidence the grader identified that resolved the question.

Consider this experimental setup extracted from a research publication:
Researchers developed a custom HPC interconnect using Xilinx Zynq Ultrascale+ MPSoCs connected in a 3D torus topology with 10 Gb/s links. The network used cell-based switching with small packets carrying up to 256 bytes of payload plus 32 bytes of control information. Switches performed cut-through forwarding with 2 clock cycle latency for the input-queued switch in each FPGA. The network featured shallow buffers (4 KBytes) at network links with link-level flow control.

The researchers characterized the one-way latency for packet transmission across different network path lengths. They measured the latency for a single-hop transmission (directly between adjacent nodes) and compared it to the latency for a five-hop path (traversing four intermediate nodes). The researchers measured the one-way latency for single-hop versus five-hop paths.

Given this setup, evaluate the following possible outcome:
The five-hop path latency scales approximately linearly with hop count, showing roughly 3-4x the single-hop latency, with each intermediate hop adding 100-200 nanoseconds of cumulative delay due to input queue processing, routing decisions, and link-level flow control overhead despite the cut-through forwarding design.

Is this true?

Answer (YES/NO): NO